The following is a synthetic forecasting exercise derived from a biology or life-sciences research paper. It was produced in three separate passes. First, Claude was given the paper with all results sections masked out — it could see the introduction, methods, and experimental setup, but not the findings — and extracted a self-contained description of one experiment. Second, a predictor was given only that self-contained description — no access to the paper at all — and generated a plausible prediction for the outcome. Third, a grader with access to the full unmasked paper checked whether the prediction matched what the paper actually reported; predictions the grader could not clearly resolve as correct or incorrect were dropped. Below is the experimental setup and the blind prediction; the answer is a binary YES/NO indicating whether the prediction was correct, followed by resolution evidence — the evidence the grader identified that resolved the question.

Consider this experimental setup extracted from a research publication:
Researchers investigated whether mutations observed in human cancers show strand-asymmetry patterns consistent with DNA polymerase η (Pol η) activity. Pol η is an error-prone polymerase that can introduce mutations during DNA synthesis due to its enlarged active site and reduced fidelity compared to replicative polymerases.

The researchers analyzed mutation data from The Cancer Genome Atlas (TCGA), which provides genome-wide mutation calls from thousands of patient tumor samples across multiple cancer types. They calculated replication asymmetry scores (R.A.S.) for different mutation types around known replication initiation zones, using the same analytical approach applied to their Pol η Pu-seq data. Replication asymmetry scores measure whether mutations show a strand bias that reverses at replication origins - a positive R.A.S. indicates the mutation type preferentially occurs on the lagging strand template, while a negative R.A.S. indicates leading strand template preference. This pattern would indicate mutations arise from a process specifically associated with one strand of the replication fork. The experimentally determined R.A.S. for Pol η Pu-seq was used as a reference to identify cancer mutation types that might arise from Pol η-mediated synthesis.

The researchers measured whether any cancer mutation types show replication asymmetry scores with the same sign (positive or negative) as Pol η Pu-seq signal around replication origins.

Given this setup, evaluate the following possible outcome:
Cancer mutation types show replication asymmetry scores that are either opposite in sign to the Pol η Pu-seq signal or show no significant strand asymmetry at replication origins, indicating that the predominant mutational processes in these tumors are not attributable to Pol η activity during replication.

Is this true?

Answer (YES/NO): NO